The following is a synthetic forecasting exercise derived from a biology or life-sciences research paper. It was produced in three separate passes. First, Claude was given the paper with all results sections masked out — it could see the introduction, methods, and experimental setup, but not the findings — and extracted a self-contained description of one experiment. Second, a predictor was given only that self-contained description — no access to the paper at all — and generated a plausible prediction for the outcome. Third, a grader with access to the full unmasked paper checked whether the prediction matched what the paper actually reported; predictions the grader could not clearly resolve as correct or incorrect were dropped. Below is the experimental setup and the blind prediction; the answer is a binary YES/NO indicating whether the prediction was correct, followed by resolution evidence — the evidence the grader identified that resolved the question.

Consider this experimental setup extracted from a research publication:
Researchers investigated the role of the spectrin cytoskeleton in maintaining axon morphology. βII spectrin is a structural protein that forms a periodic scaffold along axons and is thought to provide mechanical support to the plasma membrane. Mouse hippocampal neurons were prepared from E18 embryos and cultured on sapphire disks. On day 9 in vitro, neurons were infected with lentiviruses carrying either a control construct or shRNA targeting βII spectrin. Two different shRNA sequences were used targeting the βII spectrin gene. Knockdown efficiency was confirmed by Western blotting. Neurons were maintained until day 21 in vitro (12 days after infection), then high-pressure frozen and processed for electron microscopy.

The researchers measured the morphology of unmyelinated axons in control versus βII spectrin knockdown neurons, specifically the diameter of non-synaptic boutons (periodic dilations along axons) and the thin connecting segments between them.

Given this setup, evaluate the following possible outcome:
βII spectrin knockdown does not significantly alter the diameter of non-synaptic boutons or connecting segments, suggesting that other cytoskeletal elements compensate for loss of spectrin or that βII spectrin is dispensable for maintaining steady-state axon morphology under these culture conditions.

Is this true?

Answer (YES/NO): NO